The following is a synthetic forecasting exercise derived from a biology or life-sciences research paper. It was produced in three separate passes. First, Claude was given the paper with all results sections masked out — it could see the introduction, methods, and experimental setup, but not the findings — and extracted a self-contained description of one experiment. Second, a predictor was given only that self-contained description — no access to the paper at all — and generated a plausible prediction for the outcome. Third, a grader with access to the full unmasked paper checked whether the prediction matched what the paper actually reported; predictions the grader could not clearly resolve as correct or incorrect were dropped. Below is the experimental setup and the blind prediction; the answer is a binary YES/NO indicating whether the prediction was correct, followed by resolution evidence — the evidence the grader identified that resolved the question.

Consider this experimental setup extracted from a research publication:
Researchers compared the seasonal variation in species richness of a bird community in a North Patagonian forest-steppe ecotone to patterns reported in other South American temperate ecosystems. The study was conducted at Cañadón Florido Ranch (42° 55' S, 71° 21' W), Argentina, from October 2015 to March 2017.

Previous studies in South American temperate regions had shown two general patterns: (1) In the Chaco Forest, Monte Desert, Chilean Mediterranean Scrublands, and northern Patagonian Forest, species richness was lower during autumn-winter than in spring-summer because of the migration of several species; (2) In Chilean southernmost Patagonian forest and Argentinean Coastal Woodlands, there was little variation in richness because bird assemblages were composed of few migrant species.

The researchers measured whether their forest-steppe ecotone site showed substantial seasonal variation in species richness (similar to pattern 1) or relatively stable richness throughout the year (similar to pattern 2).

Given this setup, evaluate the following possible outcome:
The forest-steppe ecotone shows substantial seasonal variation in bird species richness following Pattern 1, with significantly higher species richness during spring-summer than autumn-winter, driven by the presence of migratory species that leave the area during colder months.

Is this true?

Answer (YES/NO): NO